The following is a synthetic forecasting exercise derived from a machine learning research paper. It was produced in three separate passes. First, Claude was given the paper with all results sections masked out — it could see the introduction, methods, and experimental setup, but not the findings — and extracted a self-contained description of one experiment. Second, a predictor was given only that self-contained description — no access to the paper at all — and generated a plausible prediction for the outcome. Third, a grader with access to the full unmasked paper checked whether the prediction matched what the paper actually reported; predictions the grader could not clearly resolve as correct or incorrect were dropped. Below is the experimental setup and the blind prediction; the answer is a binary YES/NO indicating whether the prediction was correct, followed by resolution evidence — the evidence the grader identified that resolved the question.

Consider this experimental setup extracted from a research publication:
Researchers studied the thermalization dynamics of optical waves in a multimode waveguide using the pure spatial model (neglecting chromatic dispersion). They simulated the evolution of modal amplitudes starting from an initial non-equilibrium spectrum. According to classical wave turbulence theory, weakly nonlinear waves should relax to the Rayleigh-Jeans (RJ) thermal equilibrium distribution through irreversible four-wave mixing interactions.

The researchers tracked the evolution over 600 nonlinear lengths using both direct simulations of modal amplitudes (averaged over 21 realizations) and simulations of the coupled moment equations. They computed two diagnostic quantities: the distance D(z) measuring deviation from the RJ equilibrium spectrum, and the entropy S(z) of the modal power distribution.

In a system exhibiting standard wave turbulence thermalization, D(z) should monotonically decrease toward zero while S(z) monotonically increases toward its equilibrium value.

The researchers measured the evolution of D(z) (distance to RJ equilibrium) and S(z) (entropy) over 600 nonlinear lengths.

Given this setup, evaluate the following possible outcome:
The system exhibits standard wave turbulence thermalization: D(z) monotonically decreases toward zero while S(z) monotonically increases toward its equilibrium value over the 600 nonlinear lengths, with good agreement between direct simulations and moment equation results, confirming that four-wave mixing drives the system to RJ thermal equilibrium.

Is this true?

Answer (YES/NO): NO